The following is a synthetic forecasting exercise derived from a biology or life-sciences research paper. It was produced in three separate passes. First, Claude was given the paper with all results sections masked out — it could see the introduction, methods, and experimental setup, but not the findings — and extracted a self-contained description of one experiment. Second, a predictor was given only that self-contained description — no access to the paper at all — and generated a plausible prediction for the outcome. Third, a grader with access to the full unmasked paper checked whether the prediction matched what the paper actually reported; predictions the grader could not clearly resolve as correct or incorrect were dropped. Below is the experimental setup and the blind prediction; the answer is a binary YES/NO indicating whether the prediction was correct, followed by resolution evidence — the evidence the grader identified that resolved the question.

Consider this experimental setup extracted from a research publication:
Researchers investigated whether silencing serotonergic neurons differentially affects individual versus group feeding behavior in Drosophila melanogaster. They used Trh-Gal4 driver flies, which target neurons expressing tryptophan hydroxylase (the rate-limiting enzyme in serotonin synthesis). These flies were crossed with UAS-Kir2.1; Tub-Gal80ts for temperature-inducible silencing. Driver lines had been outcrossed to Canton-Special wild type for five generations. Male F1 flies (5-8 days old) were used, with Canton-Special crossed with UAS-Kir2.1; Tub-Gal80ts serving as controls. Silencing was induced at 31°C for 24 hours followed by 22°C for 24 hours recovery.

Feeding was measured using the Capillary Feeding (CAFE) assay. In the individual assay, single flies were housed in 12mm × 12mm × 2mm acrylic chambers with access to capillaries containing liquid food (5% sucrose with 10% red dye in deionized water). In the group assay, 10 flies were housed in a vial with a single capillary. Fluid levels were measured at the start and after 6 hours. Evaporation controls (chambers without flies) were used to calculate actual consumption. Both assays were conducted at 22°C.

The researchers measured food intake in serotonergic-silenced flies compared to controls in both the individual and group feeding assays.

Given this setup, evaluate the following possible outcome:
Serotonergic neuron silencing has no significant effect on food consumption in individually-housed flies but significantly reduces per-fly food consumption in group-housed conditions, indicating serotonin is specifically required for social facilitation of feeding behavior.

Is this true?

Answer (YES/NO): NO